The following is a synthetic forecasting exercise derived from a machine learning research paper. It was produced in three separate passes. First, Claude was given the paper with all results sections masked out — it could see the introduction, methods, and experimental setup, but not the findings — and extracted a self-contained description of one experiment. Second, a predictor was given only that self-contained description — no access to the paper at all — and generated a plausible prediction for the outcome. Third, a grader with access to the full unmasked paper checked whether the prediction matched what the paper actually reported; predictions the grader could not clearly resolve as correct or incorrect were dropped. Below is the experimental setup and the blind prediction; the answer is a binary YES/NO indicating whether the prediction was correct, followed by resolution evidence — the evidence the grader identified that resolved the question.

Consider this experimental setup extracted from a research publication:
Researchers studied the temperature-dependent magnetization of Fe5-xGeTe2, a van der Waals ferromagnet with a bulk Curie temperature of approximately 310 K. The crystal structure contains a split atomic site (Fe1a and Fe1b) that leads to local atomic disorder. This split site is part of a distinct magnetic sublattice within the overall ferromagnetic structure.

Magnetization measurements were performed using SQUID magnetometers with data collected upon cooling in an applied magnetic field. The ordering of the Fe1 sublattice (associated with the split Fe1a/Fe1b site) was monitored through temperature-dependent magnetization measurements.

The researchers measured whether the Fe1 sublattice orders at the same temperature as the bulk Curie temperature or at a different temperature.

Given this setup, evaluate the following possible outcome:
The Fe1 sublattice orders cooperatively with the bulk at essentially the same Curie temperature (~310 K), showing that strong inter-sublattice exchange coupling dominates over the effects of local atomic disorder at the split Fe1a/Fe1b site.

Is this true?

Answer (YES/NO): NO